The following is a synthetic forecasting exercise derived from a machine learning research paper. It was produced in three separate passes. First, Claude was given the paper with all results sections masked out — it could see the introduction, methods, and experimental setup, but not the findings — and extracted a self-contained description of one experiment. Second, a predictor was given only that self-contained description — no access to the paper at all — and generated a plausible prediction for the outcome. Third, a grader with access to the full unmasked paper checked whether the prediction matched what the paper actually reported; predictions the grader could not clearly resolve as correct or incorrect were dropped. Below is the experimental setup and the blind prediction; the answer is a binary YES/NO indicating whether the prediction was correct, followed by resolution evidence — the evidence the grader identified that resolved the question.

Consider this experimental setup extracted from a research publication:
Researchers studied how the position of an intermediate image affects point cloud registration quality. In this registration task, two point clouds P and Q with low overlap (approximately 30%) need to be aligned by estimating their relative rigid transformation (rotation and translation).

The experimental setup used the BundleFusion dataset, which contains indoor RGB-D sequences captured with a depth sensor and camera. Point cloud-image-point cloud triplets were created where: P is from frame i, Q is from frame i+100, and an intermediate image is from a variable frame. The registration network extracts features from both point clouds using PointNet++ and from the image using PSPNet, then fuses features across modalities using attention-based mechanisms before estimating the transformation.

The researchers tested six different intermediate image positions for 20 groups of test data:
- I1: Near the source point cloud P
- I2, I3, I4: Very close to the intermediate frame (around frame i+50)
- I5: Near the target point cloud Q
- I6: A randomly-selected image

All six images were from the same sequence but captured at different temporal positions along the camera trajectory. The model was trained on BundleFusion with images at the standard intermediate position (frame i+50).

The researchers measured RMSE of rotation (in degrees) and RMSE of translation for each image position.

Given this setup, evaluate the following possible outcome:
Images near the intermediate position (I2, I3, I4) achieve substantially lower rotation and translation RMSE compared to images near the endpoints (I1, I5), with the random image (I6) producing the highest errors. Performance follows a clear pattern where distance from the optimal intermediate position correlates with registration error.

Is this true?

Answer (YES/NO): NO